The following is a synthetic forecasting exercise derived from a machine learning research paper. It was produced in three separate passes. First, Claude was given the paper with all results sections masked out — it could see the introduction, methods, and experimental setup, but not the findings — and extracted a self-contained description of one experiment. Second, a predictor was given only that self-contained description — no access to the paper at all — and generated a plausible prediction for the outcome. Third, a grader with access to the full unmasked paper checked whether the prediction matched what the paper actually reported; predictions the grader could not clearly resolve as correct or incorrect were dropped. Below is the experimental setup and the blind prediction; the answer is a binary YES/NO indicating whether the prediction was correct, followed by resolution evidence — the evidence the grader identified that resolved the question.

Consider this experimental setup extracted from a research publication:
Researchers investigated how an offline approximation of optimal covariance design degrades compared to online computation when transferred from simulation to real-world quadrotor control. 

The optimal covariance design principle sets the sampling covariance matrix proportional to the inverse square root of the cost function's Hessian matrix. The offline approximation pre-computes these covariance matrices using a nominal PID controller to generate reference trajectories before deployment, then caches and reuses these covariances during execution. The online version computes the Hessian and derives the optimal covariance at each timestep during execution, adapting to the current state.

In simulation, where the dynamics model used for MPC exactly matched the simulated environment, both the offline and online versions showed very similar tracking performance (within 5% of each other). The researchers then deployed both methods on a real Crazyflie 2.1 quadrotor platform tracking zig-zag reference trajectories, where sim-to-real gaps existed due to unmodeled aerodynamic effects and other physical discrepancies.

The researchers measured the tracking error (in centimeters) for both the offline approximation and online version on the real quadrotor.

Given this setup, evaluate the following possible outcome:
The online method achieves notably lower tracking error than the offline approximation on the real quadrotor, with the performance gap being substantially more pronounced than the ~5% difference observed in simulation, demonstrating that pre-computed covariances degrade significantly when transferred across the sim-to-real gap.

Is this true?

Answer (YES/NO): YES